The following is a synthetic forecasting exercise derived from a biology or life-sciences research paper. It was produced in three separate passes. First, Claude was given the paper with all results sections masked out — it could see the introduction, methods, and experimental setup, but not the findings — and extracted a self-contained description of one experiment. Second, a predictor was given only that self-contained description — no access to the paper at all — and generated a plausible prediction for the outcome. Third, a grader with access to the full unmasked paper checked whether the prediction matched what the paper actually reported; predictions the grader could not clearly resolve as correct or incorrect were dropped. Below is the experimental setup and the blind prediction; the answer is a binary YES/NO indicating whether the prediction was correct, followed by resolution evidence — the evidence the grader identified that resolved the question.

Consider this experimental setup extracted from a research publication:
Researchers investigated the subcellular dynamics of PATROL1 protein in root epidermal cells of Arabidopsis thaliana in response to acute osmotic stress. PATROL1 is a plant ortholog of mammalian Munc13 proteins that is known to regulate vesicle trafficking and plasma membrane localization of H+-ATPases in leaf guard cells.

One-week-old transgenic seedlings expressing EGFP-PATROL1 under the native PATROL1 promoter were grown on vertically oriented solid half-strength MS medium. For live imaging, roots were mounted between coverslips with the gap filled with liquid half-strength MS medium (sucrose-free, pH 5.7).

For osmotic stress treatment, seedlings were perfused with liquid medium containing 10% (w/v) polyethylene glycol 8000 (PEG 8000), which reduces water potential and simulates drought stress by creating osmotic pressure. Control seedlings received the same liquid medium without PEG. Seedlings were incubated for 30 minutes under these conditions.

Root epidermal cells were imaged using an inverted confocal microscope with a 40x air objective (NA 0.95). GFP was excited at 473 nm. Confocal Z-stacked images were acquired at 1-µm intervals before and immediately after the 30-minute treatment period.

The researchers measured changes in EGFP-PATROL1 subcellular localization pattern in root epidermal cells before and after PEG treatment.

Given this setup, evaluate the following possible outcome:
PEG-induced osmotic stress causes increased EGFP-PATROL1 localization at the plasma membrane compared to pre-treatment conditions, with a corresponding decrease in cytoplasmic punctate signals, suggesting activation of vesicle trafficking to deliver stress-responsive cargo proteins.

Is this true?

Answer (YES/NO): NO